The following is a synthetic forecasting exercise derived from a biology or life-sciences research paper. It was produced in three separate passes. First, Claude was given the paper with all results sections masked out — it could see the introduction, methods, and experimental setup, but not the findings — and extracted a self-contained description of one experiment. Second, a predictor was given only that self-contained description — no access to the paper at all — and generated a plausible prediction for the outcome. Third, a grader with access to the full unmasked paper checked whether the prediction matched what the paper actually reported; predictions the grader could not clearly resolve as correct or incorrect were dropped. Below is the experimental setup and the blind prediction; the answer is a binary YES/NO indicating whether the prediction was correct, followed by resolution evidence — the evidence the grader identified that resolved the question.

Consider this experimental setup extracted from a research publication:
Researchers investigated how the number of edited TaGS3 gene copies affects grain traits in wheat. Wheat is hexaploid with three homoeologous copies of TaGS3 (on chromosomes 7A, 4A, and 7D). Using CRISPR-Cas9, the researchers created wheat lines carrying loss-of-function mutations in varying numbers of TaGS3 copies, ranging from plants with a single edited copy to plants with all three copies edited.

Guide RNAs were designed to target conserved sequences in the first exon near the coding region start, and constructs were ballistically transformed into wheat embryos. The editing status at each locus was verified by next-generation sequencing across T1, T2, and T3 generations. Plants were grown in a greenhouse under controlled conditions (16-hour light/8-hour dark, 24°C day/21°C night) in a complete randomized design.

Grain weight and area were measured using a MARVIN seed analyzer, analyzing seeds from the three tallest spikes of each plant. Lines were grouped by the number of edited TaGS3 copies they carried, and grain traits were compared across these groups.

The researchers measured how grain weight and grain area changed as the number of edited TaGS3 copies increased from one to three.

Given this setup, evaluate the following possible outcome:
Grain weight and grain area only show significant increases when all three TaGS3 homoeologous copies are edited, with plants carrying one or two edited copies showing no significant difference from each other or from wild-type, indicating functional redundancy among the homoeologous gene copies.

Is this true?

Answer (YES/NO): NO